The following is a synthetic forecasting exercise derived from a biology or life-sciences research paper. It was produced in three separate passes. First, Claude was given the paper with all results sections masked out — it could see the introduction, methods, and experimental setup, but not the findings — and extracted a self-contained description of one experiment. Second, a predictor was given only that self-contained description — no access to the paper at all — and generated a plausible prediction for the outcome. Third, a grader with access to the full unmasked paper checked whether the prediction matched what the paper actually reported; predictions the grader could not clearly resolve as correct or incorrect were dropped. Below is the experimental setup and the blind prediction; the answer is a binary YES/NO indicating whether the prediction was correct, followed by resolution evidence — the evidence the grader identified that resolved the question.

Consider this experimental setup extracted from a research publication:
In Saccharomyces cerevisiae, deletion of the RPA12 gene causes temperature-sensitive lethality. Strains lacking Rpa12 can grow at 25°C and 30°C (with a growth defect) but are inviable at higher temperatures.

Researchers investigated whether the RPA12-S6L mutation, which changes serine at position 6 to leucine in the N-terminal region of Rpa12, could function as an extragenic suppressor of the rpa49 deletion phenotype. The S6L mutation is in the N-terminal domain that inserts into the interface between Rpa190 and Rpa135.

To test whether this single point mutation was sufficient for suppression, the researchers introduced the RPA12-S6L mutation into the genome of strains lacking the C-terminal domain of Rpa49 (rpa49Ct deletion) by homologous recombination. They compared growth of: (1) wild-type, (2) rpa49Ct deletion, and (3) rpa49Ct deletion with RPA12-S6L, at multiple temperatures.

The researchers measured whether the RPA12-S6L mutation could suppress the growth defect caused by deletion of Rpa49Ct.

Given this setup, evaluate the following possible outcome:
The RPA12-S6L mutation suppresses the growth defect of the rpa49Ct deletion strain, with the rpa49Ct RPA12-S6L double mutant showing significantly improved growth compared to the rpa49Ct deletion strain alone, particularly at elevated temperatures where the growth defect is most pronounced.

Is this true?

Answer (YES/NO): NO